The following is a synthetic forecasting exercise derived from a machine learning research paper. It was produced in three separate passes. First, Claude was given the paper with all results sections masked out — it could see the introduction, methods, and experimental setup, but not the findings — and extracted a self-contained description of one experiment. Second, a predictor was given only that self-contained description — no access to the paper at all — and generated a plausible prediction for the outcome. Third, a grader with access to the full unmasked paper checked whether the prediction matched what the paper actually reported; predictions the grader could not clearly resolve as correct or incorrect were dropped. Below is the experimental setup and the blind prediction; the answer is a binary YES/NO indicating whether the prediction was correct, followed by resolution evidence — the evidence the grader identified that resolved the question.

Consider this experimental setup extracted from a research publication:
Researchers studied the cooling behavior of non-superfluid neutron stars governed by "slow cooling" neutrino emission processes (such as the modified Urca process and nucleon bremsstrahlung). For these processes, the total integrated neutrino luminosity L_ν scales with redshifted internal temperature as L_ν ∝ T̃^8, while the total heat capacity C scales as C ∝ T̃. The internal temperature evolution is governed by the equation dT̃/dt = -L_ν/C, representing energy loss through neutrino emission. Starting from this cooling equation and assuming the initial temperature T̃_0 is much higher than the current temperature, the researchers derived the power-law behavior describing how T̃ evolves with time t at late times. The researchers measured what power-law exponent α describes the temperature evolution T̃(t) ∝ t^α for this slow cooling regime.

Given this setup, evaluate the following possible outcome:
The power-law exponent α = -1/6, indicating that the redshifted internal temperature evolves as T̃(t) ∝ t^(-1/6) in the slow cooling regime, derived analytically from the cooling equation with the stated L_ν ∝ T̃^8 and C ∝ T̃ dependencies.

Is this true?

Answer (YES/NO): YES